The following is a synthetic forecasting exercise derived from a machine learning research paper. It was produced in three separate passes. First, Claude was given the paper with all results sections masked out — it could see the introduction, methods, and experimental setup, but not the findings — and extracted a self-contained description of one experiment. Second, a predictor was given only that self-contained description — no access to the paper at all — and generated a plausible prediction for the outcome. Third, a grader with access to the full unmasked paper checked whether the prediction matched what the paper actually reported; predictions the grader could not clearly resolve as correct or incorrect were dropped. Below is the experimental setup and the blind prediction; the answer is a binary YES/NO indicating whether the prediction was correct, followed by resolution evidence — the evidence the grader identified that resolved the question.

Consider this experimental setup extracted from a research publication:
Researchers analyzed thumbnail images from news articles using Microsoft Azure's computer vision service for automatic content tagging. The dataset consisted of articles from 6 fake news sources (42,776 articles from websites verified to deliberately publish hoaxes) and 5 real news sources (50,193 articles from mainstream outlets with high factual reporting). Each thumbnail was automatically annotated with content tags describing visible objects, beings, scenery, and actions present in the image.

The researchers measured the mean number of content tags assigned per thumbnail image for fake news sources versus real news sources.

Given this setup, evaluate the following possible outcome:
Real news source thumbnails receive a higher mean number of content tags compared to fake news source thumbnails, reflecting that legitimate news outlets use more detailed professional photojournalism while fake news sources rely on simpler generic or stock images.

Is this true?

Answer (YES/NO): YES